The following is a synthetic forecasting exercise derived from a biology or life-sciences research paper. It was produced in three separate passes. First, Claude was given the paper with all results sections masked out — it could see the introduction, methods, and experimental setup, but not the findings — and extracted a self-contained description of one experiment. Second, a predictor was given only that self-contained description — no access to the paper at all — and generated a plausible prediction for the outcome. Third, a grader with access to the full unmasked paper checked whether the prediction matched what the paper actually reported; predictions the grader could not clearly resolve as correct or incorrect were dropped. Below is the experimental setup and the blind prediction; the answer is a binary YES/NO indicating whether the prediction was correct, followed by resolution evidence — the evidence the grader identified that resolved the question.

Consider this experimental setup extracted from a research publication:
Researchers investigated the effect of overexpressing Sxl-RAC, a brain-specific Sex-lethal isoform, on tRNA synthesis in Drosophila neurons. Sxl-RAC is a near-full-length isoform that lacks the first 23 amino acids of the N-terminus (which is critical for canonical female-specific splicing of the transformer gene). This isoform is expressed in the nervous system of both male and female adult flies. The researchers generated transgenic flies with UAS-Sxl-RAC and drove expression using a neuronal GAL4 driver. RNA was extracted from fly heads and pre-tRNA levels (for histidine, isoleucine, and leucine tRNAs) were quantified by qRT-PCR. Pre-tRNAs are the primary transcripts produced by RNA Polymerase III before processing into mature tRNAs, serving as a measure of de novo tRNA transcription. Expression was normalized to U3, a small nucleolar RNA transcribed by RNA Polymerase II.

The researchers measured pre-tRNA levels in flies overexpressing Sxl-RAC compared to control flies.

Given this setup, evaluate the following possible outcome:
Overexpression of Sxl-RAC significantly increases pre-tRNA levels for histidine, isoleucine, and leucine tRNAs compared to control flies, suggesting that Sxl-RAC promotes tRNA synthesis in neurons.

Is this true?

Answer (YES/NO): YES